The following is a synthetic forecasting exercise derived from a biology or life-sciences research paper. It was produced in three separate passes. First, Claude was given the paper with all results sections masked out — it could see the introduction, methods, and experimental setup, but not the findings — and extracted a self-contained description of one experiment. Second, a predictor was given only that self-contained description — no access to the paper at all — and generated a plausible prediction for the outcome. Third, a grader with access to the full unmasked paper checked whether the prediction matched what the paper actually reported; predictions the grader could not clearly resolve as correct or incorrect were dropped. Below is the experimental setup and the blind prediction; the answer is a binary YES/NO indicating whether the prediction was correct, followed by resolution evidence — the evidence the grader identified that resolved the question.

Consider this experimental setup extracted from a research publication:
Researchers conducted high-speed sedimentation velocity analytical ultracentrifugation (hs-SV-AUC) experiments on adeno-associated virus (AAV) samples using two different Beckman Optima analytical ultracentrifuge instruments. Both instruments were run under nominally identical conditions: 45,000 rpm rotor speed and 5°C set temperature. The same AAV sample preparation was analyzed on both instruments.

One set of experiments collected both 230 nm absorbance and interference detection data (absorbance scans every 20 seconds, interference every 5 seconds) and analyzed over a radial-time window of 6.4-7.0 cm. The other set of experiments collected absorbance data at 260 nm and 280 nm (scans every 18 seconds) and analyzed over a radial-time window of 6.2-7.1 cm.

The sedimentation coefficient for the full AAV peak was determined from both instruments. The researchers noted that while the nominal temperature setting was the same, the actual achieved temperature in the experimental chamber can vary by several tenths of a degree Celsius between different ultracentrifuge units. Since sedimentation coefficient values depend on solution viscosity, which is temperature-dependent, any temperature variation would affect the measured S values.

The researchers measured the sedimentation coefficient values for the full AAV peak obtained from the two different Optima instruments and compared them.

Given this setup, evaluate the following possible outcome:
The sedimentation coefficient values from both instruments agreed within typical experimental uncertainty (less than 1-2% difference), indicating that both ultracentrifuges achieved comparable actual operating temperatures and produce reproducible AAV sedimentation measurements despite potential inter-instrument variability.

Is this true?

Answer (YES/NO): NO